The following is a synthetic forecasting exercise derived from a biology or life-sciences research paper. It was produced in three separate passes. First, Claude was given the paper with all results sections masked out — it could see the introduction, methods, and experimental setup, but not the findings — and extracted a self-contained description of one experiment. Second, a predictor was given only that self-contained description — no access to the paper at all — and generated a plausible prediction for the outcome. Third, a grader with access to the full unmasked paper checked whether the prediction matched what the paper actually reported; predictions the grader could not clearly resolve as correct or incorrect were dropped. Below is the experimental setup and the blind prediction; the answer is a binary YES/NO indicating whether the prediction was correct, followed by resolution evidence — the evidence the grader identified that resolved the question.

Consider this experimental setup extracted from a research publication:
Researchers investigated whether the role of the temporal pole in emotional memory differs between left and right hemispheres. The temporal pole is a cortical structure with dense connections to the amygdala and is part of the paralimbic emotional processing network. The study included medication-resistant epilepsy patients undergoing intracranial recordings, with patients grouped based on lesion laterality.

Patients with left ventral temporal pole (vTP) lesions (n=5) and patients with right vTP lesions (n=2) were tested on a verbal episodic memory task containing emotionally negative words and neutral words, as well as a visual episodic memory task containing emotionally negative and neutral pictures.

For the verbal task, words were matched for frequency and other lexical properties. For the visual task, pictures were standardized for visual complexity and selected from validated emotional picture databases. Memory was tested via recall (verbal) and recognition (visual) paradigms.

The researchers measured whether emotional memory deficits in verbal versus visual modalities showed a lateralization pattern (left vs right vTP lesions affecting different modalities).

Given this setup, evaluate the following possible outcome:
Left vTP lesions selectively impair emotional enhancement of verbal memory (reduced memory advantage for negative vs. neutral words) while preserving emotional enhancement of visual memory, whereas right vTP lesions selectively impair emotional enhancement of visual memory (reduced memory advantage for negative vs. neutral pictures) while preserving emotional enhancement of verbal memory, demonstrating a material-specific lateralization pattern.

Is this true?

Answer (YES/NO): YES